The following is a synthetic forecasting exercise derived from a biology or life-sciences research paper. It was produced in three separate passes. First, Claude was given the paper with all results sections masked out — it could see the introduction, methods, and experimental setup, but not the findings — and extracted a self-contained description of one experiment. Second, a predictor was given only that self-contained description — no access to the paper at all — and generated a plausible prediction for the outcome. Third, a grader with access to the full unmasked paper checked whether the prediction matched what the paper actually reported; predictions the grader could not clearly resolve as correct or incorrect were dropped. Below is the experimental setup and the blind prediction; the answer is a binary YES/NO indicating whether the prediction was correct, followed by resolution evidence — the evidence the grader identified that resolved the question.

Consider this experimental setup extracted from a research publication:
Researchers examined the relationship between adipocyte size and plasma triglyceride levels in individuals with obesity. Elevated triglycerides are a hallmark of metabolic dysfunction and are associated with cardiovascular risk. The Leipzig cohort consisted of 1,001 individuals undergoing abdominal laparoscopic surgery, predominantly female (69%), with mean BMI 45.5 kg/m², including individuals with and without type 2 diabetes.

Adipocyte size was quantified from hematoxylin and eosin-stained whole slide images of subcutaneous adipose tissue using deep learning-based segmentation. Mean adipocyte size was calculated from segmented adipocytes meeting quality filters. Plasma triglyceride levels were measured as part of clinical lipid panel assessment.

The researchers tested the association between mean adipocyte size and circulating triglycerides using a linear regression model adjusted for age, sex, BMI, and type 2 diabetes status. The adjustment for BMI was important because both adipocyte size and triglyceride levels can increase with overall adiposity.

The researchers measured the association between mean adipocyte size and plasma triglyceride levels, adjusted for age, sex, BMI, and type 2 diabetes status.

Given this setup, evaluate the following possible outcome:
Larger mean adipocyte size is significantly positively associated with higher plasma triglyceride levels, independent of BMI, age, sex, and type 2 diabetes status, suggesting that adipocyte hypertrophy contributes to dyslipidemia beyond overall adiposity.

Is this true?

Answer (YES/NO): YES